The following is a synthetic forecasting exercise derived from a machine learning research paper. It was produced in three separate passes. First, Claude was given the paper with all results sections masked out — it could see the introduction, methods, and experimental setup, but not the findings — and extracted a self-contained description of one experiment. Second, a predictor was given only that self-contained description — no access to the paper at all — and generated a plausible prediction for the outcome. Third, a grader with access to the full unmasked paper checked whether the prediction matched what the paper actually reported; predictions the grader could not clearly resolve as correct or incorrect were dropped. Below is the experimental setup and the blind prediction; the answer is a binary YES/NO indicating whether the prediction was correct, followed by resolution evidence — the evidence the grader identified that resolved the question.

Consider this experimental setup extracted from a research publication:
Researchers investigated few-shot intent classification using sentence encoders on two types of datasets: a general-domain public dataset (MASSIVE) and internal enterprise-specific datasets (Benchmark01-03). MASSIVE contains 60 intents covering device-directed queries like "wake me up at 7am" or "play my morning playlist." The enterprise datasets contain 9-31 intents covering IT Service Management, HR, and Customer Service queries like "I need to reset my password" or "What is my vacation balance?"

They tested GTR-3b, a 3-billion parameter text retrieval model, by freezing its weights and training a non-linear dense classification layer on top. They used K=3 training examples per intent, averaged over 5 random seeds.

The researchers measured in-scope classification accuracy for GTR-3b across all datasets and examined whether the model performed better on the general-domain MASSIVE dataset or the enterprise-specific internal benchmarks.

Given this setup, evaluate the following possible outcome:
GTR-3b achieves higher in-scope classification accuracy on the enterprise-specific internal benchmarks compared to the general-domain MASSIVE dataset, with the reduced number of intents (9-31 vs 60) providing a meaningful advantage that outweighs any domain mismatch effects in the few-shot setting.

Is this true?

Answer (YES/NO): YES